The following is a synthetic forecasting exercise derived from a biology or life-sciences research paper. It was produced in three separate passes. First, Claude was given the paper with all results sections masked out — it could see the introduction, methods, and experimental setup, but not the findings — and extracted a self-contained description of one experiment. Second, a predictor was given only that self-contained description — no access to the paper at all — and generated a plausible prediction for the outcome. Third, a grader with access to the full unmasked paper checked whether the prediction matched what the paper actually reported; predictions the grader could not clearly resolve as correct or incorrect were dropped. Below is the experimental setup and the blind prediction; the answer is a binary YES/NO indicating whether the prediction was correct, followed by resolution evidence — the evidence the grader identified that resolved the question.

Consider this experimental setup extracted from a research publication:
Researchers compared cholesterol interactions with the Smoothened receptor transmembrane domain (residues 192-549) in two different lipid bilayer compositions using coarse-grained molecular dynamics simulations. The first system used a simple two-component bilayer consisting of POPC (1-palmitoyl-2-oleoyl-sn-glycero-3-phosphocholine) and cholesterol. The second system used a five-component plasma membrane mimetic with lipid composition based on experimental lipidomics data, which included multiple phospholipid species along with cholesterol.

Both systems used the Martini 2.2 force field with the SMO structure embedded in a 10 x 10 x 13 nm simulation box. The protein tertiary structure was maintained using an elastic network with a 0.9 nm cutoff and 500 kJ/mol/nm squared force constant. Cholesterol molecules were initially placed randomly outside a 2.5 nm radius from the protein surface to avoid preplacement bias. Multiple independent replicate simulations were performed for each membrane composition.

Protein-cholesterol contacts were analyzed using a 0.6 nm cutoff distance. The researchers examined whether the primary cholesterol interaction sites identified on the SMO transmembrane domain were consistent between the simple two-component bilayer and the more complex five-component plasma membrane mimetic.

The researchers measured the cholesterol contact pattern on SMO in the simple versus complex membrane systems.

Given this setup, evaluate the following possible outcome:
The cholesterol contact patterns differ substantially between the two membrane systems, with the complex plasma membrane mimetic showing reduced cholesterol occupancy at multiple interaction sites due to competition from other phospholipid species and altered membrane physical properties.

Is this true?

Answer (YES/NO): NO